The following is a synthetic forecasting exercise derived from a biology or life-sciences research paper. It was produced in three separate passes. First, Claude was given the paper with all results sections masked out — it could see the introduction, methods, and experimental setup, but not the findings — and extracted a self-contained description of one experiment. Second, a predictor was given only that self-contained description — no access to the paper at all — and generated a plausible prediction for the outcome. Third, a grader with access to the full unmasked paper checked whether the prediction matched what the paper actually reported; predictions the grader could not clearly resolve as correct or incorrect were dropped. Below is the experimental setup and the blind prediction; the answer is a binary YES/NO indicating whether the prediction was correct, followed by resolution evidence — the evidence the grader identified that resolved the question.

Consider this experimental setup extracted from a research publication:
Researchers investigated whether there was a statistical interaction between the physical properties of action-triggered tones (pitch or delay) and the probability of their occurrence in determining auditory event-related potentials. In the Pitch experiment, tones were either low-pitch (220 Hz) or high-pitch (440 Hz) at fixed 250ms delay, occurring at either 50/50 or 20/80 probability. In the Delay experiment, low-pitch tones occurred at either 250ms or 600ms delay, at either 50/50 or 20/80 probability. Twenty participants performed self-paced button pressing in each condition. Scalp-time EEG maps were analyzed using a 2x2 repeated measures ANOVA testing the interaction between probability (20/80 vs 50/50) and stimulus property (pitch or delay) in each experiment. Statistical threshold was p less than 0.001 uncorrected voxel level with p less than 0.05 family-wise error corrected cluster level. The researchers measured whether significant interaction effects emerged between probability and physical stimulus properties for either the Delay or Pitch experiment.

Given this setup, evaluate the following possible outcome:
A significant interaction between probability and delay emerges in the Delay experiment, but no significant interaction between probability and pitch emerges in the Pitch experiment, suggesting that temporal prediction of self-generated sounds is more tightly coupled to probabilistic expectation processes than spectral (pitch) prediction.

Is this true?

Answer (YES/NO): YES